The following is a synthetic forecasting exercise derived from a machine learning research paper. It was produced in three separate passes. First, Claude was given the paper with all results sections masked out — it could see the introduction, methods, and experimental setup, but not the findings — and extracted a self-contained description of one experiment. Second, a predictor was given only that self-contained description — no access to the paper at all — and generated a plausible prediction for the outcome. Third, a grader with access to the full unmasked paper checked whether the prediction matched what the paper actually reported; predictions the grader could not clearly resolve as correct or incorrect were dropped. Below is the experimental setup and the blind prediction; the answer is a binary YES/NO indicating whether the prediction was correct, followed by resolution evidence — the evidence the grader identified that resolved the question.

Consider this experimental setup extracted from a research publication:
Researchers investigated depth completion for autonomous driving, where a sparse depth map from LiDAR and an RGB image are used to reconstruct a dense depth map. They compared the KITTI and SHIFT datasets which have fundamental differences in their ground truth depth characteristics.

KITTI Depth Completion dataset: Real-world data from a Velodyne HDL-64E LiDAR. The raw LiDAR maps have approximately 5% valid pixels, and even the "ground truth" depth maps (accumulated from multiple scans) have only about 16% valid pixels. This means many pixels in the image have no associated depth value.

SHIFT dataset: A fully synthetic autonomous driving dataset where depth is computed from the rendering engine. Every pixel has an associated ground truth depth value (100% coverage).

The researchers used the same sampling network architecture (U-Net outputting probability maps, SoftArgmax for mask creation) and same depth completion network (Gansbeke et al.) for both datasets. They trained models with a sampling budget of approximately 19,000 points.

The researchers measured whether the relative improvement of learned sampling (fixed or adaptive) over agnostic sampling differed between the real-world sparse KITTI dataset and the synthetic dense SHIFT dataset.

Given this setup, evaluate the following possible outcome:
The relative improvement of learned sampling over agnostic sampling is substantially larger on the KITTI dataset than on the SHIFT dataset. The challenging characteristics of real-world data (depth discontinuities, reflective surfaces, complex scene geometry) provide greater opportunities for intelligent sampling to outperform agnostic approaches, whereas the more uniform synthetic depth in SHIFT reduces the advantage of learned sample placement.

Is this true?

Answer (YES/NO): NO